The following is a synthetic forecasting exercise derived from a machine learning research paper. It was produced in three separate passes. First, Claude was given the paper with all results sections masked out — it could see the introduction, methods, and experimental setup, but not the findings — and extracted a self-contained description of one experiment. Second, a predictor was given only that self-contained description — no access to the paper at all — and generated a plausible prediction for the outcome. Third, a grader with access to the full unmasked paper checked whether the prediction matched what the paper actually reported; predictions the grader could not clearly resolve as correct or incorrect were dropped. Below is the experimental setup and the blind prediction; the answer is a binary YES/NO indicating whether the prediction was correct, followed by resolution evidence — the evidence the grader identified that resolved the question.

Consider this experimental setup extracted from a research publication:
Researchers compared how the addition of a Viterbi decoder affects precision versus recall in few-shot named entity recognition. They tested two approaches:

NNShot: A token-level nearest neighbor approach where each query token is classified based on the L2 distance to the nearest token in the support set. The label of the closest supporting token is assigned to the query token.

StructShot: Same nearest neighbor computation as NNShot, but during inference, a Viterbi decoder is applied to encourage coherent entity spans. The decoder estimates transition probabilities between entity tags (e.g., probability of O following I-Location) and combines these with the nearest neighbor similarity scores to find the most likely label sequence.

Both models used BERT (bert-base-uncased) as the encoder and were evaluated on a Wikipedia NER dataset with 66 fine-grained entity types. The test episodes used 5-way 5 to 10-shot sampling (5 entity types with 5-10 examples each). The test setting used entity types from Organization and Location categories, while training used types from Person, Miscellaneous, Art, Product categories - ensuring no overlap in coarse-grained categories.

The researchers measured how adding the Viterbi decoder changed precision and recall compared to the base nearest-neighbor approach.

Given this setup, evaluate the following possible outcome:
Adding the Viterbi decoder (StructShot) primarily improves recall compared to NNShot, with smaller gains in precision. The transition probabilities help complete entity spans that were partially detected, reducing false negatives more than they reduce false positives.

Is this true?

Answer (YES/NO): NO